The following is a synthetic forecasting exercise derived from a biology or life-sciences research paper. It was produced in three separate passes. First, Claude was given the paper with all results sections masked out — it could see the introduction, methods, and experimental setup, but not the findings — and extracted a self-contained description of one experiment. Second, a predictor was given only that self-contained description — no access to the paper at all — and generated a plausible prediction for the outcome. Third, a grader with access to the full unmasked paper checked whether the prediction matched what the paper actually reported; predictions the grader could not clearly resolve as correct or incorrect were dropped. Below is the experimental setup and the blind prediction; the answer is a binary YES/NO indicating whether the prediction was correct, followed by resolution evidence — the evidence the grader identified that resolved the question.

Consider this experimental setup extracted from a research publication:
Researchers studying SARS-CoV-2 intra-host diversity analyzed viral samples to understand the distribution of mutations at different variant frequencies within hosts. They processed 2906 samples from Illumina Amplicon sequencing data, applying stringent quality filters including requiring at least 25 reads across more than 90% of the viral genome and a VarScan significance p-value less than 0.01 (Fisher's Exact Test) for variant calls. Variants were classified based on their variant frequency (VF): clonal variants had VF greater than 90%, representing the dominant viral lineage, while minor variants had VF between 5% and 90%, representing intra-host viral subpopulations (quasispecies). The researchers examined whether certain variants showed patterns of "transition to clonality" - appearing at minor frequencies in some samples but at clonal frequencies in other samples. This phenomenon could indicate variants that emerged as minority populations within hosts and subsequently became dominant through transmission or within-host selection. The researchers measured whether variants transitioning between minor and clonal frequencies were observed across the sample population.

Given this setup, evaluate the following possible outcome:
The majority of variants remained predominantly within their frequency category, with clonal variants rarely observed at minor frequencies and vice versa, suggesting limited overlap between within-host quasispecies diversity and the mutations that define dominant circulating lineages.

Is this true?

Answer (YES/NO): YES